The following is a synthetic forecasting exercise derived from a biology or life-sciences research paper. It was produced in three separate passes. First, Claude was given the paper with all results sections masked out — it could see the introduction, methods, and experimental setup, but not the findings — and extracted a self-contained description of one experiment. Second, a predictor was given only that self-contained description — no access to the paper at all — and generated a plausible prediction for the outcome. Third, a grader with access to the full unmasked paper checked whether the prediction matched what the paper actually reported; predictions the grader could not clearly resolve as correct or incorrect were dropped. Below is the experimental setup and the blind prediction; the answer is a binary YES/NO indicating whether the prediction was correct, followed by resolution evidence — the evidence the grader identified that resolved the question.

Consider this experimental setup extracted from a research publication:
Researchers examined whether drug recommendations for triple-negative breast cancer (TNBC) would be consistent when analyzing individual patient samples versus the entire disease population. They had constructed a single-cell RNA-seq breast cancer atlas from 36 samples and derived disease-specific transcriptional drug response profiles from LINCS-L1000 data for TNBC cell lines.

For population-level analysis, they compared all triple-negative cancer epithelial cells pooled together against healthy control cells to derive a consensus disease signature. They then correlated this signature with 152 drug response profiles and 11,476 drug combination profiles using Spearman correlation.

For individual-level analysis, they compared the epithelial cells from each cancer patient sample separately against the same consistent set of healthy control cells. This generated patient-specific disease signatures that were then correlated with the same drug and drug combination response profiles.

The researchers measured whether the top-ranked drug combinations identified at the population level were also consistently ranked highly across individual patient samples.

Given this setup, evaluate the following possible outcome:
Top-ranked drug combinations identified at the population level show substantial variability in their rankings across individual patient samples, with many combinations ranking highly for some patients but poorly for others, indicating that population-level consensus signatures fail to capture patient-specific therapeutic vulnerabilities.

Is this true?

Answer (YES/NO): NO